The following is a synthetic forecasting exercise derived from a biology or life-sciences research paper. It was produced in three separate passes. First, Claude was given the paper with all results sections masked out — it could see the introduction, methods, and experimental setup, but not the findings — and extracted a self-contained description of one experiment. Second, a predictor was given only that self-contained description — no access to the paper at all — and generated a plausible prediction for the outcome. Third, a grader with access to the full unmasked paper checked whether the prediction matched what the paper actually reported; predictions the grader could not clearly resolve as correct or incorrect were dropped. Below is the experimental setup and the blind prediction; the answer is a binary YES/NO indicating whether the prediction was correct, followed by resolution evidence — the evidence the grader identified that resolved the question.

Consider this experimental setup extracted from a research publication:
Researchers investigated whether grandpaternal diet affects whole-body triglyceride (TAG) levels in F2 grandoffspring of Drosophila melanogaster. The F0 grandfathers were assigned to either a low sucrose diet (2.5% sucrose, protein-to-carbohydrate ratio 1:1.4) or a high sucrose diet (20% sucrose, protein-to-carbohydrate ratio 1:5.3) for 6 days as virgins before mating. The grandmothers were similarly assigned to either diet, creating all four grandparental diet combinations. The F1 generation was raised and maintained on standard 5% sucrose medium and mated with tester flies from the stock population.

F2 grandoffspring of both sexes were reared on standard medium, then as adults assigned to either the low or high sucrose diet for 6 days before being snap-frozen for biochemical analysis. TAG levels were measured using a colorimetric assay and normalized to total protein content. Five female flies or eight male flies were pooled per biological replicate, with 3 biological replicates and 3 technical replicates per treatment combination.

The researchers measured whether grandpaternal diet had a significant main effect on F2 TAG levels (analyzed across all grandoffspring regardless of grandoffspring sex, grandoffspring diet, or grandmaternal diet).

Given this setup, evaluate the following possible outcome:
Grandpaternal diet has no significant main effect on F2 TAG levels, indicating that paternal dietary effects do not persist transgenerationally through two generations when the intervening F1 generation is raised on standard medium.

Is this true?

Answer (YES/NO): YES